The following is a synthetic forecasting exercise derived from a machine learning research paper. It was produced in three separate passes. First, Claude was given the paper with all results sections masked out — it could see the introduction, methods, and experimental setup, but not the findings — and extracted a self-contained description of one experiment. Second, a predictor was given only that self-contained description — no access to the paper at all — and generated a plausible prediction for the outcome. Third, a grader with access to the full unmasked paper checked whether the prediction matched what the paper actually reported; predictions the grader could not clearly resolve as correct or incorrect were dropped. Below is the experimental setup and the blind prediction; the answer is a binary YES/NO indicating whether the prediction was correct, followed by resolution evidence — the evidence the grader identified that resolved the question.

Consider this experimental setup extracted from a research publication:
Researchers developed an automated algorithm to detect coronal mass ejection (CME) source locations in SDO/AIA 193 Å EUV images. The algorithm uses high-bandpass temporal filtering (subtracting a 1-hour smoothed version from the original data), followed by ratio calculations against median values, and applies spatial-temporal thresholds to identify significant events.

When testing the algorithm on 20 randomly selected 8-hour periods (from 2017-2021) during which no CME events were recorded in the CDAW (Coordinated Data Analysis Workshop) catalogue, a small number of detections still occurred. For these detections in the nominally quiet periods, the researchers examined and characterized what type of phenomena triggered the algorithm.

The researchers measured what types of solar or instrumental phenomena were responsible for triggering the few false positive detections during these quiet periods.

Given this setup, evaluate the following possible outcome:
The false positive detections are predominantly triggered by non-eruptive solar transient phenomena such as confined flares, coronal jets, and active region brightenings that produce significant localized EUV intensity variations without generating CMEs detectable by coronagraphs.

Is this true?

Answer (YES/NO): NO